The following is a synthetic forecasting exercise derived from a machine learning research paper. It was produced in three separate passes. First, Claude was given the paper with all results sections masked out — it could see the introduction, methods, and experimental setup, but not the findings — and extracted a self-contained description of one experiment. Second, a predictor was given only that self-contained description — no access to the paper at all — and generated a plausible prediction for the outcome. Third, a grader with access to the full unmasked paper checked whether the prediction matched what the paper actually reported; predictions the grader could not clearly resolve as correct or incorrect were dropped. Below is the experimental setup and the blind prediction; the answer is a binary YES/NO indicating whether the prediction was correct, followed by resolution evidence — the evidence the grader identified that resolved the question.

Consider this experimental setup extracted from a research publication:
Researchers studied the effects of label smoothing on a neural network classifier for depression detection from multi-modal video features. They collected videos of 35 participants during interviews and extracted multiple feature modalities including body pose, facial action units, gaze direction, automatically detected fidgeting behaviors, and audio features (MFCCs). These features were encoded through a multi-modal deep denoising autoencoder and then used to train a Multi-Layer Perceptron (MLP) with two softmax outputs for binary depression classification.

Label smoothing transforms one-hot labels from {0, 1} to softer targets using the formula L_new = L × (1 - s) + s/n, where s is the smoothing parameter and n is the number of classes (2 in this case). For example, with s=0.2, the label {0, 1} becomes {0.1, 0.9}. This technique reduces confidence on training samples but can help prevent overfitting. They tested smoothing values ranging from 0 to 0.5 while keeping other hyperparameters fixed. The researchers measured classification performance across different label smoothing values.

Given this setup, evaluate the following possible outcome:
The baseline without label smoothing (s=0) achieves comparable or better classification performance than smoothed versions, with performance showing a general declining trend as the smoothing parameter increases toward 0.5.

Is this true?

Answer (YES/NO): NO